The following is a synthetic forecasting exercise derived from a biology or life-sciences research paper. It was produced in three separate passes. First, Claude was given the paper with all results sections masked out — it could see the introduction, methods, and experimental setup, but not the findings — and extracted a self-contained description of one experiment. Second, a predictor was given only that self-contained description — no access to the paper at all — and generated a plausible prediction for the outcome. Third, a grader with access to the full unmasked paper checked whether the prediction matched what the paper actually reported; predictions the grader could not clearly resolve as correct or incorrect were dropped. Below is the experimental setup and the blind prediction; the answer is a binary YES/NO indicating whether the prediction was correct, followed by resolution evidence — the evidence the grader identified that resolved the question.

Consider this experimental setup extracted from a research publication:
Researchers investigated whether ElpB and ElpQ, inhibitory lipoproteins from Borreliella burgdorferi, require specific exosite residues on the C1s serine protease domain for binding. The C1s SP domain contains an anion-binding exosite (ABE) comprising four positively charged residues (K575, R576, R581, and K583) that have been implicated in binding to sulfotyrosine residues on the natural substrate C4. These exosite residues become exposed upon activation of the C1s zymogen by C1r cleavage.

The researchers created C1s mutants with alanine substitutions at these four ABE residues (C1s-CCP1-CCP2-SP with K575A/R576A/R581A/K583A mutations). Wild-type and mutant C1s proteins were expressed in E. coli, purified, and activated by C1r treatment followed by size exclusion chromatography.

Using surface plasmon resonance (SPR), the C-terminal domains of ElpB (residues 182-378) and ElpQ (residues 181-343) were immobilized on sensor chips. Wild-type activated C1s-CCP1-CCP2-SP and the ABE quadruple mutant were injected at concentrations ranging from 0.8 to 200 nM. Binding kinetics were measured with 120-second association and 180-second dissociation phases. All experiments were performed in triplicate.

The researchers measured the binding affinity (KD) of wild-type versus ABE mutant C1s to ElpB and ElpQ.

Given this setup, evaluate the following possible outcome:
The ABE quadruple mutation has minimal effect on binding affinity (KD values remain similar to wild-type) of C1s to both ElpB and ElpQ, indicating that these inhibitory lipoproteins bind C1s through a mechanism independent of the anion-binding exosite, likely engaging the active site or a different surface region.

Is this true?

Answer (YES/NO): NO